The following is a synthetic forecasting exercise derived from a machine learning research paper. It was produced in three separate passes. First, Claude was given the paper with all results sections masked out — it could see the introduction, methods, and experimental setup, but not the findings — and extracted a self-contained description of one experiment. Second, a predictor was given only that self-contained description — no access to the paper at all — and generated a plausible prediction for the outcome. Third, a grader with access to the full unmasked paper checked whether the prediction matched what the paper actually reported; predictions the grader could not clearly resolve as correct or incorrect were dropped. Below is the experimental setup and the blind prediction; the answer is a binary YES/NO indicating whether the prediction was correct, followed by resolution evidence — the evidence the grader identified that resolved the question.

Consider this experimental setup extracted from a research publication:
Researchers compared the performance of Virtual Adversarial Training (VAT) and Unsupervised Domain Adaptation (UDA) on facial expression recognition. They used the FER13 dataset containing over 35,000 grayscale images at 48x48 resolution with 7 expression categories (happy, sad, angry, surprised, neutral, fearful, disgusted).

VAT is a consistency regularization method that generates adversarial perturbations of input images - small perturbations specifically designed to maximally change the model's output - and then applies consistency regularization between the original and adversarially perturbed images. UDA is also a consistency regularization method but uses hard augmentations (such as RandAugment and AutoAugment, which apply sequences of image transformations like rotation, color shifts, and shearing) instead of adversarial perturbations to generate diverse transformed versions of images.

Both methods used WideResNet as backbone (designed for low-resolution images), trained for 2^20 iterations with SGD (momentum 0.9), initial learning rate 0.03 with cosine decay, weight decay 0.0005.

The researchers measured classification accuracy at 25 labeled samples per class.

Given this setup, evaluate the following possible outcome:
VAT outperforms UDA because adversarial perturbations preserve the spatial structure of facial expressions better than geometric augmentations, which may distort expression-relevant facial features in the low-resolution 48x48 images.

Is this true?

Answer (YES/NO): YES